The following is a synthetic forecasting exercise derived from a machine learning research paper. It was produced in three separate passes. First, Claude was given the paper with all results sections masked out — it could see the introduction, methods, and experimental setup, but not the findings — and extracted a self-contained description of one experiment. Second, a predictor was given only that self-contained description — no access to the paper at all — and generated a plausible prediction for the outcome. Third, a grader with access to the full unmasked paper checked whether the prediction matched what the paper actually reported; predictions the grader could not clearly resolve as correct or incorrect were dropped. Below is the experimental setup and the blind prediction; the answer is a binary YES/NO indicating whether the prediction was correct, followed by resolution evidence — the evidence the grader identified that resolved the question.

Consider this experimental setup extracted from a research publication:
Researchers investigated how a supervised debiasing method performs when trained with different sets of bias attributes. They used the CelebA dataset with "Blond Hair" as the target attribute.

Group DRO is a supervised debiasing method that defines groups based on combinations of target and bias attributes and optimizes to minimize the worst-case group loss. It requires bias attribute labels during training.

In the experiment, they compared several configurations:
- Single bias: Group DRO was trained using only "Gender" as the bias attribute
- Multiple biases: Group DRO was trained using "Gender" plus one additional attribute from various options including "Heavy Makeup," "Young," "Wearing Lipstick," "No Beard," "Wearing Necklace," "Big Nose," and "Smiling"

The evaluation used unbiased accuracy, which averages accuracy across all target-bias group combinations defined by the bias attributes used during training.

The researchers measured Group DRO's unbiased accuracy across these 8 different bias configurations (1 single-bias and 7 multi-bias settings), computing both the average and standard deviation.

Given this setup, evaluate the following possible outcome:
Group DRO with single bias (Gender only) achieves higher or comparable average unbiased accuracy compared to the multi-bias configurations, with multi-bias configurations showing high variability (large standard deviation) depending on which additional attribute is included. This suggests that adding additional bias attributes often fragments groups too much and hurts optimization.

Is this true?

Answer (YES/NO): YES